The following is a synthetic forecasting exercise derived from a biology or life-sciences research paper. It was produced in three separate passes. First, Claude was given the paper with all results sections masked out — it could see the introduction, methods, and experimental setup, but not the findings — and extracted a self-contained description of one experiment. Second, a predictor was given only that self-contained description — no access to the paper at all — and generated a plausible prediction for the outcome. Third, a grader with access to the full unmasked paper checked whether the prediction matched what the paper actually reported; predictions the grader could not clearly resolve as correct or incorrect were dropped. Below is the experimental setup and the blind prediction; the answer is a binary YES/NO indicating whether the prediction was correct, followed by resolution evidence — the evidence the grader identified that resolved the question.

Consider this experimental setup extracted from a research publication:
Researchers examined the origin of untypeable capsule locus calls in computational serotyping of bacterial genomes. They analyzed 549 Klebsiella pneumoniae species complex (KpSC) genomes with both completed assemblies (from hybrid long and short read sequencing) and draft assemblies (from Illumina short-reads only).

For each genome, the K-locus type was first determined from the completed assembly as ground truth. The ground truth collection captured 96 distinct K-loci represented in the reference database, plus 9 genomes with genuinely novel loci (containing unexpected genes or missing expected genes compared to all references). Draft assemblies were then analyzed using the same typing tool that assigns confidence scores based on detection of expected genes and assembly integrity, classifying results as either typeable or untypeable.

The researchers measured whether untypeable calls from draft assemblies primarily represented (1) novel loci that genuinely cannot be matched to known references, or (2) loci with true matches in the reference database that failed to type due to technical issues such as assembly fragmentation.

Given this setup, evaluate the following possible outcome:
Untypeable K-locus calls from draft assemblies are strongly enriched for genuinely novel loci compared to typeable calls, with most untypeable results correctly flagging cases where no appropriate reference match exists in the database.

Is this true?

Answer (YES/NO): NO